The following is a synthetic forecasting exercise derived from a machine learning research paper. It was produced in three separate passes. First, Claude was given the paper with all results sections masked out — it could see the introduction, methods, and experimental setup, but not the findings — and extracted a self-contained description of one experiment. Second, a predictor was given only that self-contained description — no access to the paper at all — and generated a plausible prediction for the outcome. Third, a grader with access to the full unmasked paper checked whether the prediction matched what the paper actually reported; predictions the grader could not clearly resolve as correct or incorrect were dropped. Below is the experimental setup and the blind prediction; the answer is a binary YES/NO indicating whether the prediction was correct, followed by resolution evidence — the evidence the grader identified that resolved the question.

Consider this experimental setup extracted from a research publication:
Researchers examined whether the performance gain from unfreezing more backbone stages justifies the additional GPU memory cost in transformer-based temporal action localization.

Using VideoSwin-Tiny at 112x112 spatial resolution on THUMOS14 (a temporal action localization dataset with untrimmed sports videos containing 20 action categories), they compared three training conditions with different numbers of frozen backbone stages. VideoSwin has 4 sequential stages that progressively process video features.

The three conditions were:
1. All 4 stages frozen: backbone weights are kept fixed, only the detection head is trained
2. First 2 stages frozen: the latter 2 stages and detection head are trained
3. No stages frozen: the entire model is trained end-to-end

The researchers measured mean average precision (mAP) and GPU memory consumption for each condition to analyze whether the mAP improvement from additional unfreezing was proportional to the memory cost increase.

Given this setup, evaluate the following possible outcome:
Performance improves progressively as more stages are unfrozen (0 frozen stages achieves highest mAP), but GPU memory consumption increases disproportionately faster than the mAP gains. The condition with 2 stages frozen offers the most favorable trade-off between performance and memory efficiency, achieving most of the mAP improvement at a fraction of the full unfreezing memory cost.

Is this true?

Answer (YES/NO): YES